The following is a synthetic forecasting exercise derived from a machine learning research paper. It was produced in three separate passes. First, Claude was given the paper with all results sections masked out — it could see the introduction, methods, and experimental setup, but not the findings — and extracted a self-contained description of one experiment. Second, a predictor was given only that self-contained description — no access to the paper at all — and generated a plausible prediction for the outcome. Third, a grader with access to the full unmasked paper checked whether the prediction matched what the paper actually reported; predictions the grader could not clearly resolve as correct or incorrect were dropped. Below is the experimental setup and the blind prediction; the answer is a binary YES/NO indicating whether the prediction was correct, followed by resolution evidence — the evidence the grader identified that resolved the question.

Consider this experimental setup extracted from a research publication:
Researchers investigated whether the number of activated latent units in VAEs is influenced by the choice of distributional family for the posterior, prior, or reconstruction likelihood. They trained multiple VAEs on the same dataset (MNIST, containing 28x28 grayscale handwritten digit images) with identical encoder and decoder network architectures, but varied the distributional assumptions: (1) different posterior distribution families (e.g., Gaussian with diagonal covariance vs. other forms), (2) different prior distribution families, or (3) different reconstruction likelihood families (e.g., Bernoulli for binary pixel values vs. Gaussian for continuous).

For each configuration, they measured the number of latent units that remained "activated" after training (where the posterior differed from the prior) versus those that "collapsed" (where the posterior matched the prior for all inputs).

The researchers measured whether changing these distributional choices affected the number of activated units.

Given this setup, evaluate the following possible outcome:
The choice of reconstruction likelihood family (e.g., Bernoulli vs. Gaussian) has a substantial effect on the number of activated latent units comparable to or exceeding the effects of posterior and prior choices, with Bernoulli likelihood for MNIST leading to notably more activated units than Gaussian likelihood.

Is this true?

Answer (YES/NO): NO